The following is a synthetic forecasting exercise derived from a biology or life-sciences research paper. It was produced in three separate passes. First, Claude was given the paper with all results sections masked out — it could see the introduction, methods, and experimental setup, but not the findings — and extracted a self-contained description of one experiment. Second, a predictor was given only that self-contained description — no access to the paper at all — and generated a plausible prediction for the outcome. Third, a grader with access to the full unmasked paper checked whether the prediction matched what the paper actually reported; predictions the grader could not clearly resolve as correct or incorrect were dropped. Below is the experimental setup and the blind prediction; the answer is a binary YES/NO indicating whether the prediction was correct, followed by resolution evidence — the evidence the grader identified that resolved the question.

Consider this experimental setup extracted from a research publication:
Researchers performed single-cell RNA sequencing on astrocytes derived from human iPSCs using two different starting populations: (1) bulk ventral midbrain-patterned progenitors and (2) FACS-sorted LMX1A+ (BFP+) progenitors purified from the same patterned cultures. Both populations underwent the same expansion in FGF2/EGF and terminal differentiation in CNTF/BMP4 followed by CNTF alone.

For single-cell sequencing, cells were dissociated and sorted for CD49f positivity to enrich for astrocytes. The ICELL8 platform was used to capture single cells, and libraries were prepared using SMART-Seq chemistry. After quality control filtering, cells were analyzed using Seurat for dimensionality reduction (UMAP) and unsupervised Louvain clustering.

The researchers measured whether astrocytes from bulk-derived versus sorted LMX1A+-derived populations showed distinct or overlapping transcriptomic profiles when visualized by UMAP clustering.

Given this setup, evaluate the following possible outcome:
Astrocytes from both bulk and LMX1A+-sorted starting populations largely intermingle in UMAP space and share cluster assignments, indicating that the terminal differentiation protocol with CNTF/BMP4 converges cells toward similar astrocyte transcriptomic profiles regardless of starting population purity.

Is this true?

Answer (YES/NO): NO